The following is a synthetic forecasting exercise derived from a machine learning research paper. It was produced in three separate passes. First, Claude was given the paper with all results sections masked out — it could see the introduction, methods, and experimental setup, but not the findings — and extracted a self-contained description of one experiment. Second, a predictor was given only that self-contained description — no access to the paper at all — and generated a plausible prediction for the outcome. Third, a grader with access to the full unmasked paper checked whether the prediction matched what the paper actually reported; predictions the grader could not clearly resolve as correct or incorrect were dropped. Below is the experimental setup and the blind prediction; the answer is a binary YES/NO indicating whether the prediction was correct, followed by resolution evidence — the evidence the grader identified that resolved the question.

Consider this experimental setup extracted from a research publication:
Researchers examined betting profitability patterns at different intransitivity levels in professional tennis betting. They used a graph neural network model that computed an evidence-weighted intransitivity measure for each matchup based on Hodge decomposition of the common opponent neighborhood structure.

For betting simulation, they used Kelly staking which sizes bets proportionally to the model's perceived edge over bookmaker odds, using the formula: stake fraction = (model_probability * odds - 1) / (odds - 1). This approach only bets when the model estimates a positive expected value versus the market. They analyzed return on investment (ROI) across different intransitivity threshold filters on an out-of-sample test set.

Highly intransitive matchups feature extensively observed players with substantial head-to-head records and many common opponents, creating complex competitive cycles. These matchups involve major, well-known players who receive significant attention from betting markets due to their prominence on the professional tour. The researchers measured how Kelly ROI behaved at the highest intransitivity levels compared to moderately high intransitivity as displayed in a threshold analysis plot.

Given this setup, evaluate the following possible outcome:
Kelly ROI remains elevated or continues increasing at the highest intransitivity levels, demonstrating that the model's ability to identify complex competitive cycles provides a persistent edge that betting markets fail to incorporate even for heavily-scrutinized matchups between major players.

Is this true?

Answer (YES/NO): NO